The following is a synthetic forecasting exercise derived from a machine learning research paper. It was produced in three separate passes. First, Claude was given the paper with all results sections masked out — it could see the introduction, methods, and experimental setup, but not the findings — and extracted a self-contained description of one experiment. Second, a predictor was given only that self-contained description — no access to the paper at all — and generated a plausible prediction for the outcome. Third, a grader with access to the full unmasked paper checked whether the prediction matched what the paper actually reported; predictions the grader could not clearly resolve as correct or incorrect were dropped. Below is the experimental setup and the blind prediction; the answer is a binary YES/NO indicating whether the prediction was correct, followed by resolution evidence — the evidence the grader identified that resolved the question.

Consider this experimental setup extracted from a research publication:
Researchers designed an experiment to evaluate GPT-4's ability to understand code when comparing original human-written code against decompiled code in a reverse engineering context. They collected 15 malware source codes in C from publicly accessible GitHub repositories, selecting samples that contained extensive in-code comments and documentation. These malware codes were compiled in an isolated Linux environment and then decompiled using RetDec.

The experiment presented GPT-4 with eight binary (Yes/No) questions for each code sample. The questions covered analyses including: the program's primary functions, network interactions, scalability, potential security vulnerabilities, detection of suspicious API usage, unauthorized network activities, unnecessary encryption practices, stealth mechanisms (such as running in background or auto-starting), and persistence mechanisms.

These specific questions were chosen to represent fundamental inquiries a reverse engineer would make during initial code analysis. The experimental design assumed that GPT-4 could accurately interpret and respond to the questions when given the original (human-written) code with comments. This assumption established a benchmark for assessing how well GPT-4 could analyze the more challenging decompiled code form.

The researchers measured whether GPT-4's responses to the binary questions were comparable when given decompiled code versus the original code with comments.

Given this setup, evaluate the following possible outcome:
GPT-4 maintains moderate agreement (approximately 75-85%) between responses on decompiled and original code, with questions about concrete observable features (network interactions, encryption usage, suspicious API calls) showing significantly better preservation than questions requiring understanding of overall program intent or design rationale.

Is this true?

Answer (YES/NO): NO